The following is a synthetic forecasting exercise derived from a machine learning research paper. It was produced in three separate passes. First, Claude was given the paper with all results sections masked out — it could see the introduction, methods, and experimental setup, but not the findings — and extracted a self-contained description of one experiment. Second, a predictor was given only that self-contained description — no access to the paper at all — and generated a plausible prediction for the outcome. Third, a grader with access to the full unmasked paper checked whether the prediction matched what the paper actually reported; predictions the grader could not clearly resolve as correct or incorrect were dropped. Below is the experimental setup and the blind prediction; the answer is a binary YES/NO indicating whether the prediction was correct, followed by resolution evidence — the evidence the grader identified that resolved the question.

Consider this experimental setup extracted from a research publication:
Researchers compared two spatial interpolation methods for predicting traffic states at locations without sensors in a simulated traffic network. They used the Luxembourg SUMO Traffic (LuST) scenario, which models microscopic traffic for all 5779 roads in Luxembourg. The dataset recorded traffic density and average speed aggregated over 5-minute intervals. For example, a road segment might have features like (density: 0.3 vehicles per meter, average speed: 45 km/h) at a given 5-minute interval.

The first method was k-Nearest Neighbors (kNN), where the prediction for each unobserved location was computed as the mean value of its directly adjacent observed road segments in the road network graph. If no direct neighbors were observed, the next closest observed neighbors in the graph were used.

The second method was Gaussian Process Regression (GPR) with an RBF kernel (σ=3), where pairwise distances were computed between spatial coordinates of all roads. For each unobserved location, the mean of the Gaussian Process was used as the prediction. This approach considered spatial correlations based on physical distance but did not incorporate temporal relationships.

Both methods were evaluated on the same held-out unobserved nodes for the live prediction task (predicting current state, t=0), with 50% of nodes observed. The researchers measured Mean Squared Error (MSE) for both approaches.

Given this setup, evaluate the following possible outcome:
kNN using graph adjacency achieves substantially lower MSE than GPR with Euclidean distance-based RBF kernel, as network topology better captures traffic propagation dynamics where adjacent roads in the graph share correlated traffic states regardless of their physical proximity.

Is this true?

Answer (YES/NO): YES